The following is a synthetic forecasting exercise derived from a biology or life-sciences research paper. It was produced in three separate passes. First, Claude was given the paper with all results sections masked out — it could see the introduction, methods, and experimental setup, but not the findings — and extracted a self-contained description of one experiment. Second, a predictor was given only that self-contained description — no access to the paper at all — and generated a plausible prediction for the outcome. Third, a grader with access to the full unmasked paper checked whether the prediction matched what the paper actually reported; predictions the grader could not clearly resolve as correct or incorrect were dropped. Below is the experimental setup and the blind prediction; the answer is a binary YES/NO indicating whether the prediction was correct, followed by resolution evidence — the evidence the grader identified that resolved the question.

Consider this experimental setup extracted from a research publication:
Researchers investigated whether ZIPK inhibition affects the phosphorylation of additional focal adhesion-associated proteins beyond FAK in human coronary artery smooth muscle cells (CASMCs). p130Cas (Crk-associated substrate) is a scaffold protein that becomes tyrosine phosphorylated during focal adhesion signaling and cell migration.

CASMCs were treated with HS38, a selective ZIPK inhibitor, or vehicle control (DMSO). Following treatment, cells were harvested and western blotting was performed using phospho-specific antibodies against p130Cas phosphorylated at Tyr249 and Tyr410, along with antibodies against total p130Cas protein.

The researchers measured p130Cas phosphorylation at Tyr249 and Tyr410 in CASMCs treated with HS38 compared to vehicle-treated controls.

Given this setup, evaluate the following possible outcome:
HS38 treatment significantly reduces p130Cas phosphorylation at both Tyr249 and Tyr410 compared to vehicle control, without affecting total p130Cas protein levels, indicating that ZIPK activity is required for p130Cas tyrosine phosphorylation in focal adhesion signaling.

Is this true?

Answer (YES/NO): NO